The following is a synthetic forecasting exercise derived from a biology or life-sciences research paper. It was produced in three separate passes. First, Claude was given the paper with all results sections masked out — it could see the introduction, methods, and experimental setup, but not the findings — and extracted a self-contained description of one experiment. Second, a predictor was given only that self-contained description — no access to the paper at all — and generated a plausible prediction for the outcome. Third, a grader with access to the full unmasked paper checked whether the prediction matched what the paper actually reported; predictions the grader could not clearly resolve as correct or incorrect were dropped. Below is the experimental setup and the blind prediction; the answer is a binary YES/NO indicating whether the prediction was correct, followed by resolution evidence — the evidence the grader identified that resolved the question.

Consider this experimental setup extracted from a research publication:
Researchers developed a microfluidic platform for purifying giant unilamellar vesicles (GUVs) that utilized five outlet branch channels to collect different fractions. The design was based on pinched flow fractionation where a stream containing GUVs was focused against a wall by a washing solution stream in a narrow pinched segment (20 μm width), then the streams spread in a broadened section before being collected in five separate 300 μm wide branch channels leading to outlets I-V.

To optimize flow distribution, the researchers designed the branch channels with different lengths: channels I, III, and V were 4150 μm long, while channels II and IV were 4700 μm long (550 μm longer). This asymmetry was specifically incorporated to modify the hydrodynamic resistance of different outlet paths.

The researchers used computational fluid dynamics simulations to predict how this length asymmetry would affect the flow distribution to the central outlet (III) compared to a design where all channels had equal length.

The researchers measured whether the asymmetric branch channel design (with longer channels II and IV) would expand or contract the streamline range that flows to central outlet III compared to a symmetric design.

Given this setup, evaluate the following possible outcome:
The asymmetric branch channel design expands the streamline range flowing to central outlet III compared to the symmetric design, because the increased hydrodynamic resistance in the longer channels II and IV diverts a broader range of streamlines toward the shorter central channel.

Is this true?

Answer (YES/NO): YES